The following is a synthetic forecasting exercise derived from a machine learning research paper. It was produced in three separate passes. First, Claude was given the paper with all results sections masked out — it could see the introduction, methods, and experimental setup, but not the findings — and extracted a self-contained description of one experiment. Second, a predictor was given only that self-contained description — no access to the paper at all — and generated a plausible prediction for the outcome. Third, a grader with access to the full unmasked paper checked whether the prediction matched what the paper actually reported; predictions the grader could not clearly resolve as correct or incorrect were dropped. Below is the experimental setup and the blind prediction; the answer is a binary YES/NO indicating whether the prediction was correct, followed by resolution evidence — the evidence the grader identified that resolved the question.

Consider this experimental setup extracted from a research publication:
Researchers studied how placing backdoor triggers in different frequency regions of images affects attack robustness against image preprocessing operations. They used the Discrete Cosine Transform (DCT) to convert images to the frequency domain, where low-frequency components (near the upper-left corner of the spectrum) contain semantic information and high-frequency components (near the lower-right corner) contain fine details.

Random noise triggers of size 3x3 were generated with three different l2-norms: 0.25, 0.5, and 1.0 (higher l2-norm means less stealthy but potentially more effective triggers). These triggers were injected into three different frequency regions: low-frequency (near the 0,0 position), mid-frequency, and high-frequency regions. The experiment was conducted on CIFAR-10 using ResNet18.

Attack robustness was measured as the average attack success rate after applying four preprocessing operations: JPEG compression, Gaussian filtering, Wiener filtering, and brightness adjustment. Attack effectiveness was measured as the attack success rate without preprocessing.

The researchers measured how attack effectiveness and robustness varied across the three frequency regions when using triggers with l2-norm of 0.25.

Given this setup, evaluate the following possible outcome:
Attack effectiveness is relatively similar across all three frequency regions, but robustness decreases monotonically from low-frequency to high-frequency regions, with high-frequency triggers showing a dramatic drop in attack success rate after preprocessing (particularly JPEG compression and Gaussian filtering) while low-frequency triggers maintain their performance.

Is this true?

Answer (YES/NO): NO